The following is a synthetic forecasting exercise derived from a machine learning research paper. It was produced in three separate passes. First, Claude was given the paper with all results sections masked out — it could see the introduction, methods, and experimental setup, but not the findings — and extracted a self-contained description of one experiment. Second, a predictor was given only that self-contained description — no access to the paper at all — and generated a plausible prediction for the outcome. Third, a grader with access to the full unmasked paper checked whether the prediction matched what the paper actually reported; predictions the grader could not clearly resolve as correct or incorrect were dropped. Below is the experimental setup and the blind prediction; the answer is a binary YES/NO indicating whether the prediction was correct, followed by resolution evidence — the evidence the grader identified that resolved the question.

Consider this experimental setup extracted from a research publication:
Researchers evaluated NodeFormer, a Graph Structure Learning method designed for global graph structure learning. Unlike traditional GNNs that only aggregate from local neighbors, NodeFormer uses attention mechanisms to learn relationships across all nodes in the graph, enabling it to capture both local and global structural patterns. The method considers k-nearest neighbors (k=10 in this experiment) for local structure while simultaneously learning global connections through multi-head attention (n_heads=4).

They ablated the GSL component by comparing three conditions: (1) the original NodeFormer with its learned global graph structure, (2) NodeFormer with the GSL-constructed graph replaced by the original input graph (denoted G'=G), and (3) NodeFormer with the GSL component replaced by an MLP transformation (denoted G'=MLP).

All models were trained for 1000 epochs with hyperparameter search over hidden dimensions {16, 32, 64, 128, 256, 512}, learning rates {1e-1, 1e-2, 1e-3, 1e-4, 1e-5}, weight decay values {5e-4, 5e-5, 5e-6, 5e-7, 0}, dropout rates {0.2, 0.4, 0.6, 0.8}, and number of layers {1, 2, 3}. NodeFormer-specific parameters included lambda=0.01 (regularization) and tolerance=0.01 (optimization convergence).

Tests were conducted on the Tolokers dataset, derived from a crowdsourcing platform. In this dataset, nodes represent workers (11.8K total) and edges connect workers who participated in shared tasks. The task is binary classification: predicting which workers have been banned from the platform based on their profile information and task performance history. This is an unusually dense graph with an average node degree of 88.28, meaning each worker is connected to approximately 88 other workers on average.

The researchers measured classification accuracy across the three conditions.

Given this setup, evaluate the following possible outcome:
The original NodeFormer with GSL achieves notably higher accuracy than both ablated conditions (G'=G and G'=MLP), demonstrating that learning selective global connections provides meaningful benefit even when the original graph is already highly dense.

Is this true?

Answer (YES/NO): NO